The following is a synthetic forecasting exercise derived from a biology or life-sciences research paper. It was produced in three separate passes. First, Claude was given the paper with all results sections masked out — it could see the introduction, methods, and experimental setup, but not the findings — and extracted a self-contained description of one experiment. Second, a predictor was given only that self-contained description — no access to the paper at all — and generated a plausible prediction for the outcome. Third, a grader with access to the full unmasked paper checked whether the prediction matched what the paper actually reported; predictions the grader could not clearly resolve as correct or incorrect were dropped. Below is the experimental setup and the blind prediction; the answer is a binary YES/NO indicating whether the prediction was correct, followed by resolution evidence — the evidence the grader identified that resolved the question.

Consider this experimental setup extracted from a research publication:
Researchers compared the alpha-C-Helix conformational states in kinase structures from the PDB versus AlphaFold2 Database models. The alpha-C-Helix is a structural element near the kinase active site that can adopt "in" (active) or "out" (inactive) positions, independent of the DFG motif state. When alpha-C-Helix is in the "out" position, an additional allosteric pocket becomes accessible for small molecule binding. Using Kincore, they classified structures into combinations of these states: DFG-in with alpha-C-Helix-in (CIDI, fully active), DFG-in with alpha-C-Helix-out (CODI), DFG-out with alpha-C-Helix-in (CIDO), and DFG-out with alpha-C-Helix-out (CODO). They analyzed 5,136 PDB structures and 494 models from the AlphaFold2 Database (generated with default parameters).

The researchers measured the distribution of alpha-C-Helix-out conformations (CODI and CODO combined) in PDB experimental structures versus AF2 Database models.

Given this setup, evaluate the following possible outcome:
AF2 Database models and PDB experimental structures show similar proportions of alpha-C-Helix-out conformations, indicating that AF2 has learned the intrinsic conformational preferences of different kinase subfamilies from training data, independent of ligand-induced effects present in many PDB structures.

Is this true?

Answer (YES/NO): NO